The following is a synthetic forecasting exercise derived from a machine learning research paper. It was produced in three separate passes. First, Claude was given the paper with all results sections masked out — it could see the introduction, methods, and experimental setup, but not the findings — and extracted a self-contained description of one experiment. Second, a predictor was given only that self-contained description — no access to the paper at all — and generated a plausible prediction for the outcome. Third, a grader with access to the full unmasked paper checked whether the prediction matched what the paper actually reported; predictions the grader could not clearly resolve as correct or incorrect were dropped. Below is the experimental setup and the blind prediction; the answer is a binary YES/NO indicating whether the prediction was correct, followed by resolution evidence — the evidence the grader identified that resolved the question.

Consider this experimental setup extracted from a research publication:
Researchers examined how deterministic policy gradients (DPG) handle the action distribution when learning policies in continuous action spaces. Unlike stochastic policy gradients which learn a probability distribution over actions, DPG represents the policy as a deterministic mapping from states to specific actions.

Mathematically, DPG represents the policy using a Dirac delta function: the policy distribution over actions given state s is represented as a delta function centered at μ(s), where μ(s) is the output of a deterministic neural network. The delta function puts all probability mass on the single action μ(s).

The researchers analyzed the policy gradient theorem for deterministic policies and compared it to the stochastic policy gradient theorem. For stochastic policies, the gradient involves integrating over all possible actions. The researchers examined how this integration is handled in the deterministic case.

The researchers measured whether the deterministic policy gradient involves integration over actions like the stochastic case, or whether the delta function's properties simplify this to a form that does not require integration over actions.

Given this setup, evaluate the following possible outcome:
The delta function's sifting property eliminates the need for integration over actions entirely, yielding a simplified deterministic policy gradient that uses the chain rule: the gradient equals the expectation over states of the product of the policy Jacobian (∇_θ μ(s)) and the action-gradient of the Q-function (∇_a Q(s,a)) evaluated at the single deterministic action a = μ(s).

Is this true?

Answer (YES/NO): YES